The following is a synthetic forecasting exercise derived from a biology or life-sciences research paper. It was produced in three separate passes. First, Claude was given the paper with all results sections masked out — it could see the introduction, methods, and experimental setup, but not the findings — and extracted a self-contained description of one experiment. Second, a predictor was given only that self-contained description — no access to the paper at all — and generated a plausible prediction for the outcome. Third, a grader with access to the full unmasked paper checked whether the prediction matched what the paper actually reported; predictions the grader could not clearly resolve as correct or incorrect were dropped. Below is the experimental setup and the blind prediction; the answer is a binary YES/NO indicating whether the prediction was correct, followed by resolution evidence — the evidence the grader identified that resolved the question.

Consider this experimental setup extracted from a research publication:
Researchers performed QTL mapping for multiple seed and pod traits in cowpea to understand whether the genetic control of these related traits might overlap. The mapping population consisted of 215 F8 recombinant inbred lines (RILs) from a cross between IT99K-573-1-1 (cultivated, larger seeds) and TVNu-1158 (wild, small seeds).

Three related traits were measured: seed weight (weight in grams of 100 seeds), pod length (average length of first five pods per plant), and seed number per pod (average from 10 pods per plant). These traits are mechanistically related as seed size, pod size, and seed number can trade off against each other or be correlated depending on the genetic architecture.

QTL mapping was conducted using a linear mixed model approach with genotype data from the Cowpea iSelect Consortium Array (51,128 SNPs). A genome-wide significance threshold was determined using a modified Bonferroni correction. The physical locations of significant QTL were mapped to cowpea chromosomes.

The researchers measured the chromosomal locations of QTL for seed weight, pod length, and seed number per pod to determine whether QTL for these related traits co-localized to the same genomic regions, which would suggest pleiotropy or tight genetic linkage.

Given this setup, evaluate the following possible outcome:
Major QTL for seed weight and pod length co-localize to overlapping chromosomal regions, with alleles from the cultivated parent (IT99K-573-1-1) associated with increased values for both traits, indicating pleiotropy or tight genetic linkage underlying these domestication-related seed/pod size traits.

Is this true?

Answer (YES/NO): YES